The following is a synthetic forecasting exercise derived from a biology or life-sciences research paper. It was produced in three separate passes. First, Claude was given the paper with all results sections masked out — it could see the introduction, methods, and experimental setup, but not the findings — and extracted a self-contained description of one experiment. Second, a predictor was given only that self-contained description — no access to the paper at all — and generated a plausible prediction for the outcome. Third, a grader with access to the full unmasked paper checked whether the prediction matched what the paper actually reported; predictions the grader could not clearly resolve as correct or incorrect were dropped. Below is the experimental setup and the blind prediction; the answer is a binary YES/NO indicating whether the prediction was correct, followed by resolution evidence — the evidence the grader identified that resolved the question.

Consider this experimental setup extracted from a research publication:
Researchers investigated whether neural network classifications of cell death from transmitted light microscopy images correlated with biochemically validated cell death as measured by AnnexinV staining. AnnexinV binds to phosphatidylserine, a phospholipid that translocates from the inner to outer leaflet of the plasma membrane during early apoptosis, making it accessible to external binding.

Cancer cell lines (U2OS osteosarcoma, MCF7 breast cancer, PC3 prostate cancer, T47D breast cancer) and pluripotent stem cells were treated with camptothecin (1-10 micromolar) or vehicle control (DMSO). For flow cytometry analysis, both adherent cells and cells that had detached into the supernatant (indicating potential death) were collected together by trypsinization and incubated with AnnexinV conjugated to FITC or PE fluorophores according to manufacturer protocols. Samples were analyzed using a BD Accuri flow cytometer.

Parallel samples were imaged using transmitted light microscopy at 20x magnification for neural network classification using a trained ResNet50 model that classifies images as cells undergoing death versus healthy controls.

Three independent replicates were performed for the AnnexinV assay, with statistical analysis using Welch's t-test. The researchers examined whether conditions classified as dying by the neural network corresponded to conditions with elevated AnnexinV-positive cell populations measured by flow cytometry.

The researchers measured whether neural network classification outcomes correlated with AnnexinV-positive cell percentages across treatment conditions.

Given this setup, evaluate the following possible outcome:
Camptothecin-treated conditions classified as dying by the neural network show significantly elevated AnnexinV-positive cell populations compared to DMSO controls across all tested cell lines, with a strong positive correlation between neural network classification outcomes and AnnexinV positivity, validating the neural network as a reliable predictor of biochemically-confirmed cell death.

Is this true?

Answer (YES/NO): NO